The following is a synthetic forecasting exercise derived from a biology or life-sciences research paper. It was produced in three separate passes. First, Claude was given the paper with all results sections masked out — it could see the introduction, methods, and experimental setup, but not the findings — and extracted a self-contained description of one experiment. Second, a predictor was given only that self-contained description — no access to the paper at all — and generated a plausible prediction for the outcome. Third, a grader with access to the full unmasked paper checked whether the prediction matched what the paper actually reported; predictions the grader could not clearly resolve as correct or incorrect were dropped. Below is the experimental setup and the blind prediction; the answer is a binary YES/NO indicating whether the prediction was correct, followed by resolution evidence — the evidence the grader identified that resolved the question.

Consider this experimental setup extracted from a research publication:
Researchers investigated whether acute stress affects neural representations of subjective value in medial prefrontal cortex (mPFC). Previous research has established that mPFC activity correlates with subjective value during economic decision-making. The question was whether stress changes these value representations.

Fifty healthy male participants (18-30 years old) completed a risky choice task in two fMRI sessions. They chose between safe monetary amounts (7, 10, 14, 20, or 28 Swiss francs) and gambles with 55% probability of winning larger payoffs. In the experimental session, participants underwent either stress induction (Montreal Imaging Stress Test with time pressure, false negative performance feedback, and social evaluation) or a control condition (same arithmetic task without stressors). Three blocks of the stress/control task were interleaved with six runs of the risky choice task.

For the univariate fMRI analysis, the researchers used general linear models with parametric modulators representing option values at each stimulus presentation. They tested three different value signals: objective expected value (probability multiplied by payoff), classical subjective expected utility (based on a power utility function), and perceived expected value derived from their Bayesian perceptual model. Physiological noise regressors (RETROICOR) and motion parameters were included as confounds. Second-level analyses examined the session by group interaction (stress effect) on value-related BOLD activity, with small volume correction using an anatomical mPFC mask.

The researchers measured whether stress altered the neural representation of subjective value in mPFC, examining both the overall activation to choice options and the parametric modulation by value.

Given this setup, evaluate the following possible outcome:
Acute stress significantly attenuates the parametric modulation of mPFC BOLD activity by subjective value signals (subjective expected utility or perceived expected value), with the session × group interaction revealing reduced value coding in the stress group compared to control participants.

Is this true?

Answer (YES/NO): NO